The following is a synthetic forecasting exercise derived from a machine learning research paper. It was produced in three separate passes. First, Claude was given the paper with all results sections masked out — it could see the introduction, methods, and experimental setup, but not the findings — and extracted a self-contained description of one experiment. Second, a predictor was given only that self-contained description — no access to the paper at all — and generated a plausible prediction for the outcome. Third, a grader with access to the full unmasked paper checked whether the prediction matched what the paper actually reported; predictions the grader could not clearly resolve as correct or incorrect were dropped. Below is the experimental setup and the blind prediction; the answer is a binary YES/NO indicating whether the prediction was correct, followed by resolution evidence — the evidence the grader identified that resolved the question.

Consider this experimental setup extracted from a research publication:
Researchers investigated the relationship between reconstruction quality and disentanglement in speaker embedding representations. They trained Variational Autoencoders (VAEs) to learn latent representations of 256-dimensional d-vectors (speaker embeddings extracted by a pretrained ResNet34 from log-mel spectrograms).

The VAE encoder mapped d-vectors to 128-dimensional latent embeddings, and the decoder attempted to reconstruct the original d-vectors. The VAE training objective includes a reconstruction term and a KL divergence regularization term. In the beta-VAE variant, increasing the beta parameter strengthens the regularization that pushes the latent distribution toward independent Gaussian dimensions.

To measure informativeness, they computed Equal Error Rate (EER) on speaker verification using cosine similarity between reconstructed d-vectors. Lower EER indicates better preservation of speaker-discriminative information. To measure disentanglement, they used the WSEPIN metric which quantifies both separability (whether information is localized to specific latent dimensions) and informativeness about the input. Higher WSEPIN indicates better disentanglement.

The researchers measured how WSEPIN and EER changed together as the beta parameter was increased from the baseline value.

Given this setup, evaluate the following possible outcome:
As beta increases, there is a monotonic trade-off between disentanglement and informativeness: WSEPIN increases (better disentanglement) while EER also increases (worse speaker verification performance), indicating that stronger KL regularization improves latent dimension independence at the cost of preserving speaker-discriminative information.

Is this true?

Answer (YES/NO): YES